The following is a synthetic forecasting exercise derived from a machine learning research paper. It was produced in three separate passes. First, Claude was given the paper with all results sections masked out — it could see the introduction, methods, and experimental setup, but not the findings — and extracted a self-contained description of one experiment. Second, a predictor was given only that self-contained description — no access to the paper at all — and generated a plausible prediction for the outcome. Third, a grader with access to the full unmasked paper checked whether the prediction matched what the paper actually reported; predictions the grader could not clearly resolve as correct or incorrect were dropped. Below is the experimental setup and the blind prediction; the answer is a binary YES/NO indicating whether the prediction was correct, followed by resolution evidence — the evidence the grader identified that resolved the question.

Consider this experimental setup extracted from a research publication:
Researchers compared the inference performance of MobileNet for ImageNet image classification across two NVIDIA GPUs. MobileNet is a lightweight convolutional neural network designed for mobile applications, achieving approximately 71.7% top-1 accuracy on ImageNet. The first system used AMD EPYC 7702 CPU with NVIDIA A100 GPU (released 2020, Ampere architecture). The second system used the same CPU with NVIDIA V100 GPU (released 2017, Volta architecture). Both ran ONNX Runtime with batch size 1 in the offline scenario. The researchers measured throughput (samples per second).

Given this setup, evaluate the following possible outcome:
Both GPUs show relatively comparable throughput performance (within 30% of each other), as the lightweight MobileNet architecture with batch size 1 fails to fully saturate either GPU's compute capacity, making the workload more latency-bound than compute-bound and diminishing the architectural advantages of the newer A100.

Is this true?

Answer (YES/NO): YES